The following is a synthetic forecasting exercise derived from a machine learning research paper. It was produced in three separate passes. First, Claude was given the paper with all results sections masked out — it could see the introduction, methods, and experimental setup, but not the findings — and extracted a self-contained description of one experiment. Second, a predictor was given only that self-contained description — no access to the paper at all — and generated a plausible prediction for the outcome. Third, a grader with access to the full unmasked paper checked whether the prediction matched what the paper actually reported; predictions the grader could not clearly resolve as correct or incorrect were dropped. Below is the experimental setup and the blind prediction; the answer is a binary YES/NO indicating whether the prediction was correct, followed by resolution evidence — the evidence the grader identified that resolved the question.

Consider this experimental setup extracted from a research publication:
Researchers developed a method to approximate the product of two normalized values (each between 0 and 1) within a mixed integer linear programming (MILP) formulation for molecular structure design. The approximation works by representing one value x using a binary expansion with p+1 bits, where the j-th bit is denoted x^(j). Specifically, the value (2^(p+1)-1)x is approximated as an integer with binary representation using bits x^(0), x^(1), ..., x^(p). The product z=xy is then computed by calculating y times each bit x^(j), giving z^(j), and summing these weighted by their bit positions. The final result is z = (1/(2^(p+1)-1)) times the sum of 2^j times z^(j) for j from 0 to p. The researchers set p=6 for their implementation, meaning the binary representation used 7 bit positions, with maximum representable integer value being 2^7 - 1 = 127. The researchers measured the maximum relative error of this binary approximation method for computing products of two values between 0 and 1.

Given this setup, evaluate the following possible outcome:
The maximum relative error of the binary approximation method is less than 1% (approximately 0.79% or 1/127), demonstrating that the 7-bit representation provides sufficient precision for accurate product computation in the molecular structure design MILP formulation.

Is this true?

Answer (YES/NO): YES